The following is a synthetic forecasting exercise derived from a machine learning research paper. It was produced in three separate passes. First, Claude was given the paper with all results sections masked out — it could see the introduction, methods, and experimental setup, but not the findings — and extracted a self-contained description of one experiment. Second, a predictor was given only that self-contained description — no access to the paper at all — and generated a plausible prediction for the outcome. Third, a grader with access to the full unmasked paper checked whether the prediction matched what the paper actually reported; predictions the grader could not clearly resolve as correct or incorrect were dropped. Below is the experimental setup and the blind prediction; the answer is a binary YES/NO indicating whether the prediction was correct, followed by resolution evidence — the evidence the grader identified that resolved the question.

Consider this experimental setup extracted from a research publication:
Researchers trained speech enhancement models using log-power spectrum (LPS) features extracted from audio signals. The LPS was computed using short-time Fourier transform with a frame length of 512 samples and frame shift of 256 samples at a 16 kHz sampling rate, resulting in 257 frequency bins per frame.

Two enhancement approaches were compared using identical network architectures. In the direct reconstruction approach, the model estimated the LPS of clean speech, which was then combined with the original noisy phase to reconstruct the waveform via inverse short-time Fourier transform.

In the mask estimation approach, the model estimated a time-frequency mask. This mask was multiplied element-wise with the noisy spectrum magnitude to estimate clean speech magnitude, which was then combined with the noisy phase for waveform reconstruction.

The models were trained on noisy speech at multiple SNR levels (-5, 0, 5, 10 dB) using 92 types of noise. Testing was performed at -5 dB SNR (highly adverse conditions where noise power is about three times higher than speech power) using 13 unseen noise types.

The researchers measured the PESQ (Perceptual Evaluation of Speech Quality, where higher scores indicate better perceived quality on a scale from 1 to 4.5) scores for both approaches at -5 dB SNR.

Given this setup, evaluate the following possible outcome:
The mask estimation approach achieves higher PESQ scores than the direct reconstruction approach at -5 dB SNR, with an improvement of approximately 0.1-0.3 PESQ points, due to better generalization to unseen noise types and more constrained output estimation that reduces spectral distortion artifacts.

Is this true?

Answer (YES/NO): NO